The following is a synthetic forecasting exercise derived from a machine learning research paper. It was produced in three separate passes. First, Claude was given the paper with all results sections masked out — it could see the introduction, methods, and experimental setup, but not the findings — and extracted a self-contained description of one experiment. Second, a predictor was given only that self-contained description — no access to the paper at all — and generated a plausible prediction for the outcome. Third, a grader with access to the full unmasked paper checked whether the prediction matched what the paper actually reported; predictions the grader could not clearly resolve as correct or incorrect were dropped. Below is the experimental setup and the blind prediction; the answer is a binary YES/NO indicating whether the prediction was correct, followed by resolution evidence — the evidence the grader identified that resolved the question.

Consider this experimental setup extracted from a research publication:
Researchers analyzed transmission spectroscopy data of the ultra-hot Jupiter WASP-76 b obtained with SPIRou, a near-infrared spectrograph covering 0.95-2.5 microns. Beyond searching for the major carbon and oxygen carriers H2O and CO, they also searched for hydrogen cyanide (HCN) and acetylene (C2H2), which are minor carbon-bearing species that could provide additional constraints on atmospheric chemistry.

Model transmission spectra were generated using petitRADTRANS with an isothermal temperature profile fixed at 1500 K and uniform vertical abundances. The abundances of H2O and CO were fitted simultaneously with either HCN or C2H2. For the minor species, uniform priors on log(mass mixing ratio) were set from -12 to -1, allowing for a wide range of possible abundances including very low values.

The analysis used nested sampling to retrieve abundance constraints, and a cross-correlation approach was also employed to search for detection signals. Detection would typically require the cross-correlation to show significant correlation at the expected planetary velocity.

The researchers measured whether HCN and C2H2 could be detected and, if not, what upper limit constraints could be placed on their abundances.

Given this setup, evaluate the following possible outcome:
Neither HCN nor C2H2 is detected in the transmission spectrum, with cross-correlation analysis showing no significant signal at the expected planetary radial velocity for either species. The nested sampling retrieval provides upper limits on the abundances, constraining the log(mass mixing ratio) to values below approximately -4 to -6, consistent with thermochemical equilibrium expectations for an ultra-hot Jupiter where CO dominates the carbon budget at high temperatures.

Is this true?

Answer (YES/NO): YES